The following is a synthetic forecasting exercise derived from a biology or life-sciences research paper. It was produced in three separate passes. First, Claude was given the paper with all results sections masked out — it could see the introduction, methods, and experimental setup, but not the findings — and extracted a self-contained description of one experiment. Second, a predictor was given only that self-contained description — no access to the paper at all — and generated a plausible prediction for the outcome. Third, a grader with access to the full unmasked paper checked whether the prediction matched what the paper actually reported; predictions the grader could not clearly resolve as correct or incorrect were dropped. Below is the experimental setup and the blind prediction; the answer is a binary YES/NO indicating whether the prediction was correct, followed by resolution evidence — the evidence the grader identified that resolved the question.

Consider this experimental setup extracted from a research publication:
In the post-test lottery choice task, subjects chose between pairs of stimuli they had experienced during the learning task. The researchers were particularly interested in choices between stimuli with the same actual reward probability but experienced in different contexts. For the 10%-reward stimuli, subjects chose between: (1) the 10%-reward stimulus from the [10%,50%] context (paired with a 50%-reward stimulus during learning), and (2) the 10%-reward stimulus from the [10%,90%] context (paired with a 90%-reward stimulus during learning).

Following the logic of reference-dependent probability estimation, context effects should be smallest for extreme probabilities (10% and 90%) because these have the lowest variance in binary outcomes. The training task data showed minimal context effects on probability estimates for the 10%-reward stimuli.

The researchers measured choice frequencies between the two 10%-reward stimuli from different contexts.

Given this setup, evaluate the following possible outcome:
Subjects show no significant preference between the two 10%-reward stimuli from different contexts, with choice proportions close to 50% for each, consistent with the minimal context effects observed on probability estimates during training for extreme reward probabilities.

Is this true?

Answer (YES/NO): YES